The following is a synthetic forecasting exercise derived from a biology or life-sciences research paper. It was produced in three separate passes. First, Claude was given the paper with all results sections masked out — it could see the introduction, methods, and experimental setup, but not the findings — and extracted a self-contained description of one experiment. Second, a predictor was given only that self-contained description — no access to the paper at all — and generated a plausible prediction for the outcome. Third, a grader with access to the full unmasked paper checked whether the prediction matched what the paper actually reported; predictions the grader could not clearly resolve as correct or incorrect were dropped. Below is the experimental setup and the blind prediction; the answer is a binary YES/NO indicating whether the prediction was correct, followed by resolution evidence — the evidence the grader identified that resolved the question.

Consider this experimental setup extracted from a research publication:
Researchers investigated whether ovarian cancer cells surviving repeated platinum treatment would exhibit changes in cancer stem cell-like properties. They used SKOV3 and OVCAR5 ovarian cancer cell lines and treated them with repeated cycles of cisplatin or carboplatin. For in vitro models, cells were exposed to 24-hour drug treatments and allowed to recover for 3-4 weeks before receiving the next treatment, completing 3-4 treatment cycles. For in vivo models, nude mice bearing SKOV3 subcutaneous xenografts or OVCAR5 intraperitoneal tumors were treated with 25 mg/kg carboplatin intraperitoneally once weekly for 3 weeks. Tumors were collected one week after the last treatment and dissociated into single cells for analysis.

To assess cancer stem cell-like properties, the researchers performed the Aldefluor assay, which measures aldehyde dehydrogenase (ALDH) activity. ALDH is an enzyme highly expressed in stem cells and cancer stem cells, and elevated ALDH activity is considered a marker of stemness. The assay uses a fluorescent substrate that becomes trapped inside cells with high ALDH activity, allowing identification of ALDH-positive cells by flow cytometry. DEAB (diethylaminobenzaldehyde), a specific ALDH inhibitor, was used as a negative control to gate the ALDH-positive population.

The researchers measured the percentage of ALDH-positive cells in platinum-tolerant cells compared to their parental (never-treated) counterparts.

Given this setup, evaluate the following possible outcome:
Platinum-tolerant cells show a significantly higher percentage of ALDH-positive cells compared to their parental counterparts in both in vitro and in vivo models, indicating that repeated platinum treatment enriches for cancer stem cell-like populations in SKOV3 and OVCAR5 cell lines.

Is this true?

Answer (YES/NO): YES